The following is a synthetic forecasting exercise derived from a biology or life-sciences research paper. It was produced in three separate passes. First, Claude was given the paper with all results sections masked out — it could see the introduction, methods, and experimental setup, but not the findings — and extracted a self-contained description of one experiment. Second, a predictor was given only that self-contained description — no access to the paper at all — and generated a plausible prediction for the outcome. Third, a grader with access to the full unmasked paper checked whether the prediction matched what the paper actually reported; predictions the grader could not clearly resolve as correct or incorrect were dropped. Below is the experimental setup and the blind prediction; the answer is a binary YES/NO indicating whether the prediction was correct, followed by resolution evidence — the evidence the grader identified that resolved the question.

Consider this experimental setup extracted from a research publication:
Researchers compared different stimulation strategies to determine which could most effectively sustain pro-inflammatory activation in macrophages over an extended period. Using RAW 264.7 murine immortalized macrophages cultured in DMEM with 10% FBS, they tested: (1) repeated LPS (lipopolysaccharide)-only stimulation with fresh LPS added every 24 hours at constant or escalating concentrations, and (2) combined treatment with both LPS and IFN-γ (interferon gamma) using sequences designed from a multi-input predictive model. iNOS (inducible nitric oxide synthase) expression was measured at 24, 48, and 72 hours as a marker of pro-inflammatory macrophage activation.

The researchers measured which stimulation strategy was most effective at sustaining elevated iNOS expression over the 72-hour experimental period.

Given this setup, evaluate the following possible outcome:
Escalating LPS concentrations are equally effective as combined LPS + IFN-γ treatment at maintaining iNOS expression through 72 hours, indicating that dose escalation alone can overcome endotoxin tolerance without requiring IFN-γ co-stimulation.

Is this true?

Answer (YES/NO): NO